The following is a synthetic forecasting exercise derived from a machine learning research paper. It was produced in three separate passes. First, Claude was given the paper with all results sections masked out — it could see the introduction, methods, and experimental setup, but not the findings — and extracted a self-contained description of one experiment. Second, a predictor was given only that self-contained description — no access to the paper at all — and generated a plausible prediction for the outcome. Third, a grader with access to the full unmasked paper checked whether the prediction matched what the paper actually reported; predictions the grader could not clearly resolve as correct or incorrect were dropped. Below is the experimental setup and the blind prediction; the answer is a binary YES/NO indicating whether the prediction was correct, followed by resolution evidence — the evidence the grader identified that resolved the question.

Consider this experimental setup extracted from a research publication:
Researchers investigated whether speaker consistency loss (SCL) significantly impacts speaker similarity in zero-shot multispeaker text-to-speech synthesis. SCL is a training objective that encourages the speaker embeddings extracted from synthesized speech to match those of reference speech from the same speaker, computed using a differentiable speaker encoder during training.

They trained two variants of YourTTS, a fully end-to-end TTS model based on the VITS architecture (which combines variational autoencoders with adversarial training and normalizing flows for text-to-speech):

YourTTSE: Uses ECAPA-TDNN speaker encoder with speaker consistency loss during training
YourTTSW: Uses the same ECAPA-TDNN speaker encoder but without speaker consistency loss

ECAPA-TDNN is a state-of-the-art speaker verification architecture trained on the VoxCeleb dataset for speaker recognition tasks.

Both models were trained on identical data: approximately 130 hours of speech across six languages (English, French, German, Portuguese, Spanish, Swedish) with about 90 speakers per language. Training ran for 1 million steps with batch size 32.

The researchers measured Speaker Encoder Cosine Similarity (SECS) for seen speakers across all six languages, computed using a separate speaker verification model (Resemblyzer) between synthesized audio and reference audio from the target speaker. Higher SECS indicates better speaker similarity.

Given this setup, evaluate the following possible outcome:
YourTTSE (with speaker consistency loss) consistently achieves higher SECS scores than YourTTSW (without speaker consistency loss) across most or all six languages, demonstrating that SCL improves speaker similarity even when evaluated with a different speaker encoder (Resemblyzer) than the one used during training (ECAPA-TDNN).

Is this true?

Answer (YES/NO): YES